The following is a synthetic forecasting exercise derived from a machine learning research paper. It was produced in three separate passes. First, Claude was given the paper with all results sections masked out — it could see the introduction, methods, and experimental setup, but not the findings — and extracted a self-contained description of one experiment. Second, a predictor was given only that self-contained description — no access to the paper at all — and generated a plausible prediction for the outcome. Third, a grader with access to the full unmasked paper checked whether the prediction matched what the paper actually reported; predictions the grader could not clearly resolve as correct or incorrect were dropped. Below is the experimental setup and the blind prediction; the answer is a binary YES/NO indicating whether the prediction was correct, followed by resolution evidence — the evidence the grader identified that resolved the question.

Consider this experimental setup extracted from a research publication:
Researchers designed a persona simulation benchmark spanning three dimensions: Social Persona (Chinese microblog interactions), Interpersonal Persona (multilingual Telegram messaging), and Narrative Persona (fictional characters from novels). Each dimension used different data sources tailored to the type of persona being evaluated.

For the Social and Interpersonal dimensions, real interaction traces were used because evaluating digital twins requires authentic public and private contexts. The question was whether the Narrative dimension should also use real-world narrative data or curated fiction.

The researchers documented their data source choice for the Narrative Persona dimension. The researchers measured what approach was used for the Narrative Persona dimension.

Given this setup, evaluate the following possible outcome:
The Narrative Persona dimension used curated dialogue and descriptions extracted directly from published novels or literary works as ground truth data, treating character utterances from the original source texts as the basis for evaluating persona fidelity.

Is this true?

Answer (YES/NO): YES